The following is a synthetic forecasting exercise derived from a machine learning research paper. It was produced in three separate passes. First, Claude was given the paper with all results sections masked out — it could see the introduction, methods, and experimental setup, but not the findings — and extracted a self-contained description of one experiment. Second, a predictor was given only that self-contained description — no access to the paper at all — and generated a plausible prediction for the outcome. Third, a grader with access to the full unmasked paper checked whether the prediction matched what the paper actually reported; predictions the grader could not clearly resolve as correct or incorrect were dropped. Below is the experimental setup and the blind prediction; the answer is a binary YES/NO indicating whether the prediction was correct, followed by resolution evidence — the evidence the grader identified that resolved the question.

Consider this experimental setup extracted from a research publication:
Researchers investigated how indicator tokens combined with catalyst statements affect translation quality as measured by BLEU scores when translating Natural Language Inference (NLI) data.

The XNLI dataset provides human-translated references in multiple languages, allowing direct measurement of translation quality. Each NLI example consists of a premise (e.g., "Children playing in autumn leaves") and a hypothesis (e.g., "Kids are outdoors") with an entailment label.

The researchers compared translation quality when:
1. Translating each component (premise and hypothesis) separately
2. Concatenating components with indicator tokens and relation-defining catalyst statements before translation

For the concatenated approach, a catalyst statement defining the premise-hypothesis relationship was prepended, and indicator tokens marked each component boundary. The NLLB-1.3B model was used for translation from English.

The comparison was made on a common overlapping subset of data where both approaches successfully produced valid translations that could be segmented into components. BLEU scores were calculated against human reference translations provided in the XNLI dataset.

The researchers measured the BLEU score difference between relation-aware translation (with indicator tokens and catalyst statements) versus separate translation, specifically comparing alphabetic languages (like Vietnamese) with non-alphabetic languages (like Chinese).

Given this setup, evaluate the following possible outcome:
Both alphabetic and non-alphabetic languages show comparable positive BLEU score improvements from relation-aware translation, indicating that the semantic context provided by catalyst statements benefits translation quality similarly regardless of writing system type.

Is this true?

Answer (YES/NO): NO